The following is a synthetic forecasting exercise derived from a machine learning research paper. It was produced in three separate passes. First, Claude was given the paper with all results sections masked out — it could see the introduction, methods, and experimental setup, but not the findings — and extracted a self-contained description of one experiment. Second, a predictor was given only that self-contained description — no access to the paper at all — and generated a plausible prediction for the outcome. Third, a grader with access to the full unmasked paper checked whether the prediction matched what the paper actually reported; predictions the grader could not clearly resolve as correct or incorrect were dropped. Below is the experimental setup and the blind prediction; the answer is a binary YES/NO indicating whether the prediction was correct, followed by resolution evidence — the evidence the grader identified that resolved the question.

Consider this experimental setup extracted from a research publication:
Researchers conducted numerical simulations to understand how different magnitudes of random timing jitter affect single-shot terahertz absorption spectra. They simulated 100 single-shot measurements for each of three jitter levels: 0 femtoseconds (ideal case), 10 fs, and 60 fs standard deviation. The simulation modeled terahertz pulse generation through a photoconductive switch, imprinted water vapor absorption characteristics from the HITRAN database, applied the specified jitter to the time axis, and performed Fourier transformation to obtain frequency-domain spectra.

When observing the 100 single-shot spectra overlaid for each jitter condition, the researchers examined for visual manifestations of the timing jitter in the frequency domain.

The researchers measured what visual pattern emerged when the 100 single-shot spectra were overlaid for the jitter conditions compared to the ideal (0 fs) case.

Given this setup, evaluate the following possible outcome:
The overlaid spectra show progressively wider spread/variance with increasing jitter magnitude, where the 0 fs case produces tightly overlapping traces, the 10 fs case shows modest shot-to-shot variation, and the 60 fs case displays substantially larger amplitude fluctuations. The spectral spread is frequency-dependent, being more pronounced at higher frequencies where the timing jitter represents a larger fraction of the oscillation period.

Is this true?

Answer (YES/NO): YES